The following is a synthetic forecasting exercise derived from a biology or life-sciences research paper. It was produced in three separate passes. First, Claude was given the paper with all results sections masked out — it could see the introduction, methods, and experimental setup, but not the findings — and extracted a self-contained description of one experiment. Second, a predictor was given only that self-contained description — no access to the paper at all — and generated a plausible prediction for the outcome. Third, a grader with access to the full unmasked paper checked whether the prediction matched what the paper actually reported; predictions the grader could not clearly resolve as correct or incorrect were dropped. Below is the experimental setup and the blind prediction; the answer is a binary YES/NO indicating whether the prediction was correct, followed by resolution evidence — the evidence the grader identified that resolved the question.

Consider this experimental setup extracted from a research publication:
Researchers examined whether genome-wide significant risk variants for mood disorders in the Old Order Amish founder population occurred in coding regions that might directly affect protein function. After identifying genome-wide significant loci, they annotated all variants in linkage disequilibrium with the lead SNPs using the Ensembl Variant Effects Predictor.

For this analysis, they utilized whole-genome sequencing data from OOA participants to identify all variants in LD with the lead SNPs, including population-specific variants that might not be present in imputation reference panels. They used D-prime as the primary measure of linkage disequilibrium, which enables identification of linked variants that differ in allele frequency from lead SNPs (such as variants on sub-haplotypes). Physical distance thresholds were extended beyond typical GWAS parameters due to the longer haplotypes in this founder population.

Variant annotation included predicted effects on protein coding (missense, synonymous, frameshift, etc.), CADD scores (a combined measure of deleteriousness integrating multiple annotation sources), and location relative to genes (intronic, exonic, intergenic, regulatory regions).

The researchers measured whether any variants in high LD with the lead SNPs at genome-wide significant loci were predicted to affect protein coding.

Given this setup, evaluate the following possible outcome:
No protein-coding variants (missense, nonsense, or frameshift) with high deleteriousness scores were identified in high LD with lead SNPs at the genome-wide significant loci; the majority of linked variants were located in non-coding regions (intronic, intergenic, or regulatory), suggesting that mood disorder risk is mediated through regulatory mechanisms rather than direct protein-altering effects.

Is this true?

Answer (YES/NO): NO